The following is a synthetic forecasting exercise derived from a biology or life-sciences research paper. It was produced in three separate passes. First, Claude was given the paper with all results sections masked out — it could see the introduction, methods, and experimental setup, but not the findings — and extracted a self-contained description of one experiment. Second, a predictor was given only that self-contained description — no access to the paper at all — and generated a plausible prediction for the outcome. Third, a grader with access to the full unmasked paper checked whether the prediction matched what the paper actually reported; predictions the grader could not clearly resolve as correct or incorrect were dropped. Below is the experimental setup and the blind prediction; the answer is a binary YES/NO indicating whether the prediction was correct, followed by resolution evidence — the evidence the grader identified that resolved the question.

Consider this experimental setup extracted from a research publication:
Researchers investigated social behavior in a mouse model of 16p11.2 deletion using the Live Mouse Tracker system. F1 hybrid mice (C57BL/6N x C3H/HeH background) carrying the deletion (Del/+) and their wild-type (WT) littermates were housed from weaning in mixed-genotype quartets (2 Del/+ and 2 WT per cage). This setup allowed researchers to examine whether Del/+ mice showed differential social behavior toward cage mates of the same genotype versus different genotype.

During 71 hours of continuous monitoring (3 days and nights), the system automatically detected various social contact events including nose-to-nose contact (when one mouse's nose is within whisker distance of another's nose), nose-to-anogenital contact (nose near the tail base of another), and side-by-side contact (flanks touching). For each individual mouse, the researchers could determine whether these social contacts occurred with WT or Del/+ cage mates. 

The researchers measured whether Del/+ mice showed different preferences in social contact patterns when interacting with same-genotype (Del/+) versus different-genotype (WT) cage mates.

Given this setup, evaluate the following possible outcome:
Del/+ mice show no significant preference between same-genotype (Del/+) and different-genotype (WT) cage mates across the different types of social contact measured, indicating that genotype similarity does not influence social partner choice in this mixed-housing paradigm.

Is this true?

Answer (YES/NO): NO